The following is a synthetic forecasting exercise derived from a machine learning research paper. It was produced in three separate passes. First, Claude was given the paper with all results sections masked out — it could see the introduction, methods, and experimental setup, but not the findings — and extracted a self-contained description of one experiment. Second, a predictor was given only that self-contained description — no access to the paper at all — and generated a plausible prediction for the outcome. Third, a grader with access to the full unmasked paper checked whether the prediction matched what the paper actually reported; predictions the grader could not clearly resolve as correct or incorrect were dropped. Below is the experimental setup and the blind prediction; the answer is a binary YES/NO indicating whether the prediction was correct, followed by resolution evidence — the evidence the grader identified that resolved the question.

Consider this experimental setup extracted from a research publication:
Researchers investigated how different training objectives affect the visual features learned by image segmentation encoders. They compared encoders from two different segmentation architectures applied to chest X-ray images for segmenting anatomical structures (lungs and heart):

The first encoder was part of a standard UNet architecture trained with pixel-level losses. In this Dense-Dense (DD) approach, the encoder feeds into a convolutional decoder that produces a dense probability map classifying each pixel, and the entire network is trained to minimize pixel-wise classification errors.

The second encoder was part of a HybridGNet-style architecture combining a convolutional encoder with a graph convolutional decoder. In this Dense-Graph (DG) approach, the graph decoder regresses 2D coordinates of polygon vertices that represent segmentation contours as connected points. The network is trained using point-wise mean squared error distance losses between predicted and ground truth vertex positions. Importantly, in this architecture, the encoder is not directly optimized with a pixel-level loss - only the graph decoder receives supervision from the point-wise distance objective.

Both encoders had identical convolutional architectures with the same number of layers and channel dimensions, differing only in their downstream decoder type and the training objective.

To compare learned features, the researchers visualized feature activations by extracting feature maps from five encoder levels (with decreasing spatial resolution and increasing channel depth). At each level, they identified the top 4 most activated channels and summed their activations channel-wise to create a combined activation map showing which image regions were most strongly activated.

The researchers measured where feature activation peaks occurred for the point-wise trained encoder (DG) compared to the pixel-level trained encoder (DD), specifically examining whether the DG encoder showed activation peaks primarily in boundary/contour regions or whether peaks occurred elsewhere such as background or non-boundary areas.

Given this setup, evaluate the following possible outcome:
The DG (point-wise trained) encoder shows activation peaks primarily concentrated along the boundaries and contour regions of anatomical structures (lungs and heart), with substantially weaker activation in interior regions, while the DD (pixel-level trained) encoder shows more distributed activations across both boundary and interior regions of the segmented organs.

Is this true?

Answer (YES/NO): NO